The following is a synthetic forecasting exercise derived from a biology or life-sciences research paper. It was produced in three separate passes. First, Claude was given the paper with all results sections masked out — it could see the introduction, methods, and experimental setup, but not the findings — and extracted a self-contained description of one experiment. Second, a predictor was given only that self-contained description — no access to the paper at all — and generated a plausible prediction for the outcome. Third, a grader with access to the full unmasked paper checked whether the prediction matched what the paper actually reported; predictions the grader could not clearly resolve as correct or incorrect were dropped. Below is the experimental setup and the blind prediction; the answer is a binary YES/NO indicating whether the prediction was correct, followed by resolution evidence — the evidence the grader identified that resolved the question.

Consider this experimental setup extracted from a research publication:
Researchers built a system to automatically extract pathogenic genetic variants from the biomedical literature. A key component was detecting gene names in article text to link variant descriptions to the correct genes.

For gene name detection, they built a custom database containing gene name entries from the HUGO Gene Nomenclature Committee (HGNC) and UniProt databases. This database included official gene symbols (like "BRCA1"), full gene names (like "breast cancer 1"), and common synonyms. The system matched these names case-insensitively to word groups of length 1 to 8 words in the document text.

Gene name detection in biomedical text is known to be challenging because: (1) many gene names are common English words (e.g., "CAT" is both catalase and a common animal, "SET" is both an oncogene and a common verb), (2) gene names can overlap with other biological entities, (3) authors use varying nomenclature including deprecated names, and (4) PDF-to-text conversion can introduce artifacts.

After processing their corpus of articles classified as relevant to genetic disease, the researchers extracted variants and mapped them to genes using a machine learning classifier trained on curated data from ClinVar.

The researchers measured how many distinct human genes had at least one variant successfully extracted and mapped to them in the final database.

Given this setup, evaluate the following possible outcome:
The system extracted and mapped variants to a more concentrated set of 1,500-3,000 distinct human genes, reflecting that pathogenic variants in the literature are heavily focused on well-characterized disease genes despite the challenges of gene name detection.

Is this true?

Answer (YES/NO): NO